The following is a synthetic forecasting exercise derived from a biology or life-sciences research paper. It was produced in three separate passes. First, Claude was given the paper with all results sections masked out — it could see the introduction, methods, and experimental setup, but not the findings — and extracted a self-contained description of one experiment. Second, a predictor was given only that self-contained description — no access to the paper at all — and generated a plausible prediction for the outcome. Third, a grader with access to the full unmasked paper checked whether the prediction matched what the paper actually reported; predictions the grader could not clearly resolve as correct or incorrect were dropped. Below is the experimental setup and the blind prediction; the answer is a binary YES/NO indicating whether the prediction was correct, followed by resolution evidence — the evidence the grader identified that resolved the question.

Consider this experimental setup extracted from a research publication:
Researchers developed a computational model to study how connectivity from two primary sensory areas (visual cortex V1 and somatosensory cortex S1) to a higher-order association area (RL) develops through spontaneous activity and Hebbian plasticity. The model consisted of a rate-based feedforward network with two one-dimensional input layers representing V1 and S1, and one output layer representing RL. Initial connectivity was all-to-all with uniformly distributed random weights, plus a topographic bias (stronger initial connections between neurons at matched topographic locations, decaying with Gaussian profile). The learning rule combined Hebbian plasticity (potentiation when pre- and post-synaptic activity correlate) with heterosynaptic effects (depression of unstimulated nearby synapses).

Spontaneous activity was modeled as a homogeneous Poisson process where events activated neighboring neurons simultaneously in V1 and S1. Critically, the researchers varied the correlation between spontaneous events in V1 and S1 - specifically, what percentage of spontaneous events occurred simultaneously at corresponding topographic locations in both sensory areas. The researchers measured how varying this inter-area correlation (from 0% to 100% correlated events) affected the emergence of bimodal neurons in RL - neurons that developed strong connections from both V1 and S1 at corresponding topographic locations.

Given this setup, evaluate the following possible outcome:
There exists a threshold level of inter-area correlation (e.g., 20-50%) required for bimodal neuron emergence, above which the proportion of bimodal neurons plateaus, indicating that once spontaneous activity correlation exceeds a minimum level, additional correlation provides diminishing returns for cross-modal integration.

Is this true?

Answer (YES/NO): NO